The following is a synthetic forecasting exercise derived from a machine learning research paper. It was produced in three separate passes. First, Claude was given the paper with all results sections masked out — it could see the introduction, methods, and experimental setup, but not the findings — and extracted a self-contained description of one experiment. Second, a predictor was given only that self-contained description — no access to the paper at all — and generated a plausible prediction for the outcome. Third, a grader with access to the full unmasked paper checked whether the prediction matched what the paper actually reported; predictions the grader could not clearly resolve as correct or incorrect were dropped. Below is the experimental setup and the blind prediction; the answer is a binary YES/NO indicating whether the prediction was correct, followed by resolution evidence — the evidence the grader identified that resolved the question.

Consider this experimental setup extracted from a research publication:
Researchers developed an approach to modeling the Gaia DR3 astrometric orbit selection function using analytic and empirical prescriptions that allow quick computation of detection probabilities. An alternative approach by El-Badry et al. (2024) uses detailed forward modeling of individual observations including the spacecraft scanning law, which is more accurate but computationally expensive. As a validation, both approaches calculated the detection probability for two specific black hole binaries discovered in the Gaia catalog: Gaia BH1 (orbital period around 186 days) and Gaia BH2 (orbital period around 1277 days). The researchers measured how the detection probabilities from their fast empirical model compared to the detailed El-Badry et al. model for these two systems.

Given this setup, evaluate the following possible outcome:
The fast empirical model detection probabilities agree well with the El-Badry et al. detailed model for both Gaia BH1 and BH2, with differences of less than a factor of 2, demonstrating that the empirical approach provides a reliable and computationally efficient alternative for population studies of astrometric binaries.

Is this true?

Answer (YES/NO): NO